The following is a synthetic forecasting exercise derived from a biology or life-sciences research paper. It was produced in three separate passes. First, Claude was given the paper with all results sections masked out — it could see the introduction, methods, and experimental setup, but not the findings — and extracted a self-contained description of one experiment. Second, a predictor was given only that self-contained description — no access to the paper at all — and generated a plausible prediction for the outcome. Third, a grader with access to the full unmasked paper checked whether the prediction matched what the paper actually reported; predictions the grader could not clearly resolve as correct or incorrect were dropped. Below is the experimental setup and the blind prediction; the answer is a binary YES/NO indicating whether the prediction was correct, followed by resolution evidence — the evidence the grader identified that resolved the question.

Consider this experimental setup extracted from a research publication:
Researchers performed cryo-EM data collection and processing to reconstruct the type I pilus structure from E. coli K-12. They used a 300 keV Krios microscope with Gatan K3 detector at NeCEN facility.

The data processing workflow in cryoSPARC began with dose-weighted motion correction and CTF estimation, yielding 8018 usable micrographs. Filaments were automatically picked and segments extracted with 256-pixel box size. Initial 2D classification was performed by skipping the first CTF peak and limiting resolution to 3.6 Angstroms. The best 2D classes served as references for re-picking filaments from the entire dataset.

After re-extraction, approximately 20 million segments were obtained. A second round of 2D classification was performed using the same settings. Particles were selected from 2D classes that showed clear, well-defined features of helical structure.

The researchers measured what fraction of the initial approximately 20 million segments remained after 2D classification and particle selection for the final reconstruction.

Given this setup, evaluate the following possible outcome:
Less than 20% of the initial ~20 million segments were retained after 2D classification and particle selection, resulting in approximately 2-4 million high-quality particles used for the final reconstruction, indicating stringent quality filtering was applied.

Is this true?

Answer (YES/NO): NO